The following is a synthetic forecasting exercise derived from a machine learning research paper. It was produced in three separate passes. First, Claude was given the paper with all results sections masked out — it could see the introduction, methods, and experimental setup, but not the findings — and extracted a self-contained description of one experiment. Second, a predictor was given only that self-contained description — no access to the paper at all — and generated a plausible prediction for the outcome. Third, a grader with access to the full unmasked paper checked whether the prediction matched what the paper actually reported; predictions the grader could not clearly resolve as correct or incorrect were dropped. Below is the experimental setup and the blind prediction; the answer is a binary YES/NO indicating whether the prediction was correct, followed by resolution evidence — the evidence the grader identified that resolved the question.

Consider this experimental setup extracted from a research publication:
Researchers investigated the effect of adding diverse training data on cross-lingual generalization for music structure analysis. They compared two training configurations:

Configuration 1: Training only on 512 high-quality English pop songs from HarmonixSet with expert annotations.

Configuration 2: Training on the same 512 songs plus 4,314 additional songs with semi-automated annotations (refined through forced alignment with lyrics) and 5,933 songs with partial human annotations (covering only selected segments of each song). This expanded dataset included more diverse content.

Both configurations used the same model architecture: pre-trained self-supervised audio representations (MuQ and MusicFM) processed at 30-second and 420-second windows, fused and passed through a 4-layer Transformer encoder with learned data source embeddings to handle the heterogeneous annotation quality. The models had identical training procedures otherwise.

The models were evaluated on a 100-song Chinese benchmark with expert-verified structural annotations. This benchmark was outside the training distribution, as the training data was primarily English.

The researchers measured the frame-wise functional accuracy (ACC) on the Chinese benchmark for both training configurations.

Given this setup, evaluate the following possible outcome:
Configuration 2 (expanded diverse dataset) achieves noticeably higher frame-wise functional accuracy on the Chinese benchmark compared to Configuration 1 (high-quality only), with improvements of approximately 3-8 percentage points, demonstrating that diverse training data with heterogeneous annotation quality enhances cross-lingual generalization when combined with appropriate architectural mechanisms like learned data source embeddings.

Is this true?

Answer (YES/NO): YES